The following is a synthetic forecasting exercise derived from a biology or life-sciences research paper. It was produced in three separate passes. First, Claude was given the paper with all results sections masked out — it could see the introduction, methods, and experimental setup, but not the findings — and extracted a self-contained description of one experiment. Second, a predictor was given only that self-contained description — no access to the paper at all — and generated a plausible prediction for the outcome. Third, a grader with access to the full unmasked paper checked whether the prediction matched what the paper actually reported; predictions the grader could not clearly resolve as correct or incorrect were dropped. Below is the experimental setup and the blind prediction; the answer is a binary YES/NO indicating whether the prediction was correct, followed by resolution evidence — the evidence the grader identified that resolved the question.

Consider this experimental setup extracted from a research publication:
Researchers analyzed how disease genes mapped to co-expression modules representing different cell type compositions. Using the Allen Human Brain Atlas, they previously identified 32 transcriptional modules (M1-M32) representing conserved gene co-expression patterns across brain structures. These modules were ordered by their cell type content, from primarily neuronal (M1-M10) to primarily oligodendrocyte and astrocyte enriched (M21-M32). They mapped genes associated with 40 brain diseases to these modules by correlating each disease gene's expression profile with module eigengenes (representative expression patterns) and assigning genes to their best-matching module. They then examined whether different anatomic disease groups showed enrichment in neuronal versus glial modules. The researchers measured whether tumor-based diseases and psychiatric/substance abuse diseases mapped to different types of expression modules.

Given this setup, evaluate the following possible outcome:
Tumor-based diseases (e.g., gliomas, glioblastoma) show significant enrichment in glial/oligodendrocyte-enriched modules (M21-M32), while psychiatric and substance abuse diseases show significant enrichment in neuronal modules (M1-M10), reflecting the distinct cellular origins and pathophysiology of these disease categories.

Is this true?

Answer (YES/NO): YES